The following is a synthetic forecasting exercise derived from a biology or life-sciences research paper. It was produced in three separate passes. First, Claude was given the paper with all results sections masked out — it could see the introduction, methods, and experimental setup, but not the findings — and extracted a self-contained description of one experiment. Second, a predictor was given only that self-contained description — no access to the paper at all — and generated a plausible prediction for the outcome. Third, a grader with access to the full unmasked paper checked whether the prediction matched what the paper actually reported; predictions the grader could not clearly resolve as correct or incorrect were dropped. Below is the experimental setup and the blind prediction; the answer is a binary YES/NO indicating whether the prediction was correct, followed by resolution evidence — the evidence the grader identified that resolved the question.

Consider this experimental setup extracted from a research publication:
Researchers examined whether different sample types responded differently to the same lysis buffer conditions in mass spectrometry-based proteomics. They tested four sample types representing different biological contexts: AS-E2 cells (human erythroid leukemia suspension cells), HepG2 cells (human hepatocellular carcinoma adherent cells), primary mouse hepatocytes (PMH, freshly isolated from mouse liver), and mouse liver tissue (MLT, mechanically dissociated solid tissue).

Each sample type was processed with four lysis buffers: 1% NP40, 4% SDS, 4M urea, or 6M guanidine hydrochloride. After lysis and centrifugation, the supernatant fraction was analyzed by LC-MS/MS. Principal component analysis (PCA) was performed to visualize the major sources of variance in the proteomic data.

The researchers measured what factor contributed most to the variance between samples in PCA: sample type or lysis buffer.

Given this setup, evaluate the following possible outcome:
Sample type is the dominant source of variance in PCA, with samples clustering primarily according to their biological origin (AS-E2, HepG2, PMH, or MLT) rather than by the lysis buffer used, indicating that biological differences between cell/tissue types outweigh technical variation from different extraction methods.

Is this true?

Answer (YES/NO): NO